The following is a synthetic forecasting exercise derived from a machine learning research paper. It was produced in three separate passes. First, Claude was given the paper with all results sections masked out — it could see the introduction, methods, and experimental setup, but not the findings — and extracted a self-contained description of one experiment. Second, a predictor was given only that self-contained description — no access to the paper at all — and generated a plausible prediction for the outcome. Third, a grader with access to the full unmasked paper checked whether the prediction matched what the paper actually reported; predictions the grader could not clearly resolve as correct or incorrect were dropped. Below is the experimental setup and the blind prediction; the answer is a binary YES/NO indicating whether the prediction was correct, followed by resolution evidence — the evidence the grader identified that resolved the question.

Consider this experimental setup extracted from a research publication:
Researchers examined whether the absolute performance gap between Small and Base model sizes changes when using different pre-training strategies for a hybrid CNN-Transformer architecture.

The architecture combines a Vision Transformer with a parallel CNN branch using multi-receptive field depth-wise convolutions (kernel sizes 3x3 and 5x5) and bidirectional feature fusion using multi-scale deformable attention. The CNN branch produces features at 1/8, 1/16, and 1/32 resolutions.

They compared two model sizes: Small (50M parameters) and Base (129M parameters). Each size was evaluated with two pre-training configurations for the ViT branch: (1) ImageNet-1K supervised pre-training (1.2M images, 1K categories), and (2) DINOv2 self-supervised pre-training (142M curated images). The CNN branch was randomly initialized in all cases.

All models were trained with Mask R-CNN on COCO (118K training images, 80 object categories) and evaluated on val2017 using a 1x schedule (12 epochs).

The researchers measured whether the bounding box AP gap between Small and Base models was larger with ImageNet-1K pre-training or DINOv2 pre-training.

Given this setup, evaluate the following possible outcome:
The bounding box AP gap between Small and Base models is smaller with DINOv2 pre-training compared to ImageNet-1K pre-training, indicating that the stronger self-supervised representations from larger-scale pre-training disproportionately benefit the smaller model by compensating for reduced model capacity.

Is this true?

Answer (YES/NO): NO